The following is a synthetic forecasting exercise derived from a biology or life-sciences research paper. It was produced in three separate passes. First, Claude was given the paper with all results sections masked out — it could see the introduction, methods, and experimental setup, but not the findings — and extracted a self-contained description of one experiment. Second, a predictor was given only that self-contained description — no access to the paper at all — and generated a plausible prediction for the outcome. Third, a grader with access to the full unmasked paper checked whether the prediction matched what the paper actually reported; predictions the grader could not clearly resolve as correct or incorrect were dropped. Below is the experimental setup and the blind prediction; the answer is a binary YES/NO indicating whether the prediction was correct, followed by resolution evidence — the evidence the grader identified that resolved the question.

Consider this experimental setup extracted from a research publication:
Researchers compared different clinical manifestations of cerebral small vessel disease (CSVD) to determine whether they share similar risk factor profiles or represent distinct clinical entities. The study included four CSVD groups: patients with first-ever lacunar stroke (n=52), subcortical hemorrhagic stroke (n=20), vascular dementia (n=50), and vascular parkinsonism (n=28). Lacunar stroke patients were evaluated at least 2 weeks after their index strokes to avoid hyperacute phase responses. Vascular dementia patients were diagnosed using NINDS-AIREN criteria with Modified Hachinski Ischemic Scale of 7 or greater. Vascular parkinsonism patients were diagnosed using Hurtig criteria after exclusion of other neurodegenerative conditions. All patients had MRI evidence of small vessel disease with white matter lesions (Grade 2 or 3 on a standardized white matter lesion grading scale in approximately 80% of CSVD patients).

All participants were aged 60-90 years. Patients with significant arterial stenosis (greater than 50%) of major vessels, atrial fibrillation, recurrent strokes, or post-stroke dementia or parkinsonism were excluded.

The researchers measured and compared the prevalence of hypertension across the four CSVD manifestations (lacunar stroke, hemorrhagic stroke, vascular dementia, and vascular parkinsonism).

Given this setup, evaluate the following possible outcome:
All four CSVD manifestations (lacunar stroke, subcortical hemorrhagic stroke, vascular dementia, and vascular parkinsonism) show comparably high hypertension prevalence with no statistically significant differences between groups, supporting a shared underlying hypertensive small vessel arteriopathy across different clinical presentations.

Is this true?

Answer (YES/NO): NO